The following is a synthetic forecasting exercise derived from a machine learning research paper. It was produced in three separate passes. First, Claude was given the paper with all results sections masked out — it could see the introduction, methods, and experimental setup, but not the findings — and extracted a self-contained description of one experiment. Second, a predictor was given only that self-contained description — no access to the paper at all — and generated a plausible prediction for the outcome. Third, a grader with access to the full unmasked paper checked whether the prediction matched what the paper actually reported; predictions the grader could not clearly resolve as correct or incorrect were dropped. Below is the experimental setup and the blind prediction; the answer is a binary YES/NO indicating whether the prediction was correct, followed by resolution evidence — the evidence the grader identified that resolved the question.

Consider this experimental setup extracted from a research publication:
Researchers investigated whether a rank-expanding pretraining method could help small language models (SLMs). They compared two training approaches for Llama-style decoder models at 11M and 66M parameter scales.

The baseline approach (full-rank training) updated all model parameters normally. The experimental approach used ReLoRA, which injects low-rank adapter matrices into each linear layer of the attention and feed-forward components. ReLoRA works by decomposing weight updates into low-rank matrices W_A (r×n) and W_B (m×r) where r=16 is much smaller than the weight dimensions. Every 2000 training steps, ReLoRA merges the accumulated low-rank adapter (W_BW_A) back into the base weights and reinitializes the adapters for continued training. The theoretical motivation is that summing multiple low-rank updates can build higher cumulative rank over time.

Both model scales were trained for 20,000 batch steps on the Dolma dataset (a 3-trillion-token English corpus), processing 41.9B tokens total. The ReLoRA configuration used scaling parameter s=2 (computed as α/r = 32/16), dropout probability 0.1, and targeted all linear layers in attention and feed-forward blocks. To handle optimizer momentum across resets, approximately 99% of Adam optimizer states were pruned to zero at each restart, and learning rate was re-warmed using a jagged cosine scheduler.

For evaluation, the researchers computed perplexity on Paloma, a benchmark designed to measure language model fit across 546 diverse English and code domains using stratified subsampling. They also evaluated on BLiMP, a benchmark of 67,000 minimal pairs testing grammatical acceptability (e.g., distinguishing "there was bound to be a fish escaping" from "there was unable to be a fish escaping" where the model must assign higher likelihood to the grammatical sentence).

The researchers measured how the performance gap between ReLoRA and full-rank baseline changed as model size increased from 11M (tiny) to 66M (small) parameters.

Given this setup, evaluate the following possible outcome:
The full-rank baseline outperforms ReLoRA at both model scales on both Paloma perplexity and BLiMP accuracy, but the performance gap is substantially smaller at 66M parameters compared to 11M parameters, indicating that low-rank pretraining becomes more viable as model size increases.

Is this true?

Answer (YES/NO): NO